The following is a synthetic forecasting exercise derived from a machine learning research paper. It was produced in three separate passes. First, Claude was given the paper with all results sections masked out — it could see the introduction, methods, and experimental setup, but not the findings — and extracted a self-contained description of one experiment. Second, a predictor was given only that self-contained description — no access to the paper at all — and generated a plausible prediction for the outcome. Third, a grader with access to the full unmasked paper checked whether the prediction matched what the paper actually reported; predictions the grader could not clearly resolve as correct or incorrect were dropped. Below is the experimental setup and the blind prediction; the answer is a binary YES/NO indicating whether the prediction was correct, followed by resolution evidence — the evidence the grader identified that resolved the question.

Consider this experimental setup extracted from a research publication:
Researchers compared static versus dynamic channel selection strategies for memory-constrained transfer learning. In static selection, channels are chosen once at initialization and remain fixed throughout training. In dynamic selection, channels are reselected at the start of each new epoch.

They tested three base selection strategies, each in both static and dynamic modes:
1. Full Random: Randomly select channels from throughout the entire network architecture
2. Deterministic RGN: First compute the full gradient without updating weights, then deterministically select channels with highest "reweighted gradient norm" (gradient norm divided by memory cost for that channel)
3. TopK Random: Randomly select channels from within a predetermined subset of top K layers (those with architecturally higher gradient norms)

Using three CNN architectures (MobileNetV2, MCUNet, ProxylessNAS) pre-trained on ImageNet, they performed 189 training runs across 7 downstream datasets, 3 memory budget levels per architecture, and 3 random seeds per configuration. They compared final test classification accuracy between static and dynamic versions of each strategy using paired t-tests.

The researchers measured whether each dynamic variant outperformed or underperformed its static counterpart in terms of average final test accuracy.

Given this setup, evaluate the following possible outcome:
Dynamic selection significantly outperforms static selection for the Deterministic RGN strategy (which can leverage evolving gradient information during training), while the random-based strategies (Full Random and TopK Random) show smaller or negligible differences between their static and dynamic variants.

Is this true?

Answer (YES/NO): NO